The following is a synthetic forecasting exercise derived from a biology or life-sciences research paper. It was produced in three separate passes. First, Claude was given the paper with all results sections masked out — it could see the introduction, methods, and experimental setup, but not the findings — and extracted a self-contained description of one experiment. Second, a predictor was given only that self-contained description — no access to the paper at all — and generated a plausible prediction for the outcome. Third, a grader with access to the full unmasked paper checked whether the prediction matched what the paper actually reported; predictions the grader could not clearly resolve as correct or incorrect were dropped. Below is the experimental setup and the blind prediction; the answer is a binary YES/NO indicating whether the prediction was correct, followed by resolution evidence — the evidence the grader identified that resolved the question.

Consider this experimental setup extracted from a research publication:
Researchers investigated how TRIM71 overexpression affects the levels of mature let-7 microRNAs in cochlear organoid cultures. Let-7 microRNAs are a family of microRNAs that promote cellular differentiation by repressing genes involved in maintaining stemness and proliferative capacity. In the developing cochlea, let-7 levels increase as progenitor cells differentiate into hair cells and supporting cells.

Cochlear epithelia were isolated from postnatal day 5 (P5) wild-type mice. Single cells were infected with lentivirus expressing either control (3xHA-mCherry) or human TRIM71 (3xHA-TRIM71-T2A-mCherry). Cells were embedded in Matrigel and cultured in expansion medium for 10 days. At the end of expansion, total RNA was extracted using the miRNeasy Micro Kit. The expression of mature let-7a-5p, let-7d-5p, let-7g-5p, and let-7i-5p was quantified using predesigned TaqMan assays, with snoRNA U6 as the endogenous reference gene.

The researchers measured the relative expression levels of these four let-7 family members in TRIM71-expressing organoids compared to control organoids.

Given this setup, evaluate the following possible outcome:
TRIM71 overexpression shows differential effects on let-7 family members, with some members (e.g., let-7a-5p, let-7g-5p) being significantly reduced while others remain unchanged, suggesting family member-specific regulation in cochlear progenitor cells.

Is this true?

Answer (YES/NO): NO